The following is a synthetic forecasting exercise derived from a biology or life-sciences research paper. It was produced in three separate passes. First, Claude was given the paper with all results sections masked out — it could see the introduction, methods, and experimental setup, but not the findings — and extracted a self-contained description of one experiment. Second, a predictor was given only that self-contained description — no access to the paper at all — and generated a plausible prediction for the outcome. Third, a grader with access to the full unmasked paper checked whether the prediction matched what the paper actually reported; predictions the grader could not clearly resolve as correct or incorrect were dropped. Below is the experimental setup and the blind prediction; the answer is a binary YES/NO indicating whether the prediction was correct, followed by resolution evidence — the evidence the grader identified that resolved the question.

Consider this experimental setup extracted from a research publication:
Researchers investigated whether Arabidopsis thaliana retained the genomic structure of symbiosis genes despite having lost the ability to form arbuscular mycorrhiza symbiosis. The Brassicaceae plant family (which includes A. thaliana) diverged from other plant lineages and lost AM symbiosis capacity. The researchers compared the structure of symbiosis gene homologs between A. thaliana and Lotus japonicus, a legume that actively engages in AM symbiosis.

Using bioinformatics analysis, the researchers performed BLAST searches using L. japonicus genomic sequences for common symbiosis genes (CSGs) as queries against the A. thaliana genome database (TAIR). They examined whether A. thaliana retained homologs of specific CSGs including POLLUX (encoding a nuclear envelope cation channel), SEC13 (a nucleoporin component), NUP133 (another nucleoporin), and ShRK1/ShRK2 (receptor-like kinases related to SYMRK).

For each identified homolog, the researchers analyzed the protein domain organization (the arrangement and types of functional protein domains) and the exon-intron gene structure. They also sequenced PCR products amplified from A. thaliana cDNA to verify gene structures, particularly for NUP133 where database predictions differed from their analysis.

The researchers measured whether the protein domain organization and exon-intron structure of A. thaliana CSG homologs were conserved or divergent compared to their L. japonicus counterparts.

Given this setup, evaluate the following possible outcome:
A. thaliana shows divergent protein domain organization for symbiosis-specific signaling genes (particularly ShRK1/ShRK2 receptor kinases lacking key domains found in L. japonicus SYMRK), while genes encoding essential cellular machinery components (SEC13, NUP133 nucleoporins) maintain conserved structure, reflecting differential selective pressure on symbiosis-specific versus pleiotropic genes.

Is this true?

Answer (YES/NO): NO